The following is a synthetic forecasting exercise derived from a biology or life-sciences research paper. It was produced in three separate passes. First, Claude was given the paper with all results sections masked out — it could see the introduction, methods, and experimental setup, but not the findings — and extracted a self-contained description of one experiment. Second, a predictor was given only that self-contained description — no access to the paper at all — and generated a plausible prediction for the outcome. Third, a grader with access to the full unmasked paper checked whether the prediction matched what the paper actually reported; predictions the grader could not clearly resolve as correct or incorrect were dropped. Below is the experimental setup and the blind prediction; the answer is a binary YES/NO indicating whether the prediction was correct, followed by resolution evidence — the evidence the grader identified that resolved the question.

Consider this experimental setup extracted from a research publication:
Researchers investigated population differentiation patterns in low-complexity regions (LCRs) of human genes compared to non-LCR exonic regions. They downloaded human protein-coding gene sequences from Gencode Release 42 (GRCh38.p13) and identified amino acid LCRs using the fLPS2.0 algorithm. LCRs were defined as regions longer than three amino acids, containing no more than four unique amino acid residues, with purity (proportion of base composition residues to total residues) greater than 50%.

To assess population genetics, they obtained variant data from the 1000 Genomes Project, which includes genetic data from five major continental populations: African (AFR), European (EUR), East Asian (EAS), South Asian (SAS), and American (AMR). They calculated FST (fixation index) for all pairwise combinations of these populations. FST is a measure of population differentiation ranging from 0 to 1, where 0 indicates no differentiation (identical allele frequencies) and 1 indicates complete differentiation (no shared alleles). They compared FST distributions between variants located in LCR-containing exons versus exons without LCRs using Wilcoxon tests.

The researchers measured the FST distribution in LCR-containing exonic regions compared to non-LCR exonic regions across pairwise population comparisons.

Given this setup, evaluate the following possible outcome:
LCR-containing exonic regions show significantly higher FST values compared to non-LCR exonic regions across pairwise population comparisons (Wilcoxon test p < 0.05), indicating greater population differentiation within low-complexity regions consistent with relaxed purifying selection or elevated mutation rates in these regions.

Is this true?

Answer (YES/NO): NO